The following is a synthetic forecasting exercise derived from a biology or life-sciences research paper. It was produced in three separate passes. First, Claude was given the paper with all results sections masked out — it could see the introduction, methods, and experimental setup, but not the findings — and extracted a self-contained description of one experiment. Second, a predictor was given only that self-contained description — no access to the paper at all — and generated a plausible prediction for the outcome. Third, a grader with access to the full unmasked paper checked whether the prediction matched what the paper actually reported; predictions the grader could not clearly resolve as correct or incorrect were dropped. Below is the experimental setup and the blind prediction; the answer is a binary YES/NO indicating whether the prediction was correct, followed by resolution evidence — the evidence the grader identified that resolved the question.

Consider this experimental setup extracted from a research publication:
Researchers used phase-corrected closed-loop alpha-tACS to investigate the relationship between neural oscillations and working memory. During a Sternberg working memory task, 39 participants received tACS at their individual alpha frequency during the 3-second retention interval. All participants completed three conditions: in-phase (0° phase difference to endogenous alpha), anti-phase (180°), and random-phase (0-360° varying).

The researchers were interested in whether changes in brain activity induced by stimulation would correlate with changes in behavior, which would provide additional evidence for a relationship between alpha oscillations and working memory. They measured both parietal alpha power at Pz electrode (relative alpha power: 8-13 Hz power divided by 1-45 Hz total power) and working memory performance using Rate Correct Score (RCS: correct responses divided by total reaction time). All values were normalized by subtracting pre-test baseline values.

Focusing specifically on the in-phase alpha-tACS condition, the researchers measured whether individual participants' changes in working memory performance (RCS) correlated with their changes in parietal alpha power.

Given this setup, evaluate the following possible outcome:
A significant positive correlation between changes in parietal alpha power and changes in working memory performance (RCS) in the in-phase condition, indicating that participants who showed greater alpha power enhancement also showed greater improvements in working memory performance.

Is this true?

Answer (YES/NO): YES